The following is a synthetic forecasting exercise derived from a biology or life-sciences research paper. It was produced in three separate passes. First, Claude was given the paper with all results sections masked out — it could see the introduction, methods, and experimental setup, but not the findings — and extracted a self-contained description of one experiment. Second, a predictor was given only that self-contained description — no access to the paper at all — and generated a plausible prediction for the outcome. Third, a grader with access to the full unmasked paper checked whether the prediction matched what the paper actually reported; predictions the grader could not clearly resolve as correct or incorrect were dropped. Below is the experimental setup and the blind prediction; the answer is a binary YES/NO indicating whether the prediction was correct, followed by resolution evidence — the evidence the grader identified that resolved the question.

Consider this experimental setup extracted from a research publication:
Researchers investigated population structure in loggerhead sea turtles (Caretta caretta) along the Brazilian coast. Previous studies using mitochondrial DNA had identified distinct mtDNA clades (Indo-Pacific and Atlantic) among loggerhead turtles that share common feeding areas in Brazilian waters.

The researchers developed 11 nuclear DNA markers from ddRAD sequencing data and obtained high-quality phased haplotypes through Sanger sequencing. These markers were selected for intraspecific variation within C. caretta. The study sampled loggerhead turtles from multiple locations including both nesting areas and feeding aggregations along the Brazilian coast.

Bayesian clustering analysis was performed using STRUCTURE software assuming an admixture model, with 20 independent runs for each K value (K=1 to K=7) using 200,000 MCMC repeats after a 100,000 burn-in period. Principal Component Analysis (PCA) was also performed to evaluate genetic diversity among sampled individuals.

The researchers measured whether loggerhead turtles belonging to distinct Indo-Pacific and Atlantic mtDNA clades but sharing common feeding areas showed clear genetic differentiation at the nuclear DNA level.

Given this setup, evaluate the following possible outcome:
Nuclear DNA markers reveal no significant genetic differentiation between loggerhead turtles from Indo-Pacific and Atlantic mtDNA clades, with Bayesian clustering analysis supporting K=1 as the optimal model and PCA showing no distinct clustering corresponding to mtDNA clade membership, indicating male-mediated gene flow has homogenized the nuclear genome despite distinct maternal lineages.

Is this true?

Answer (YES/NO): NO